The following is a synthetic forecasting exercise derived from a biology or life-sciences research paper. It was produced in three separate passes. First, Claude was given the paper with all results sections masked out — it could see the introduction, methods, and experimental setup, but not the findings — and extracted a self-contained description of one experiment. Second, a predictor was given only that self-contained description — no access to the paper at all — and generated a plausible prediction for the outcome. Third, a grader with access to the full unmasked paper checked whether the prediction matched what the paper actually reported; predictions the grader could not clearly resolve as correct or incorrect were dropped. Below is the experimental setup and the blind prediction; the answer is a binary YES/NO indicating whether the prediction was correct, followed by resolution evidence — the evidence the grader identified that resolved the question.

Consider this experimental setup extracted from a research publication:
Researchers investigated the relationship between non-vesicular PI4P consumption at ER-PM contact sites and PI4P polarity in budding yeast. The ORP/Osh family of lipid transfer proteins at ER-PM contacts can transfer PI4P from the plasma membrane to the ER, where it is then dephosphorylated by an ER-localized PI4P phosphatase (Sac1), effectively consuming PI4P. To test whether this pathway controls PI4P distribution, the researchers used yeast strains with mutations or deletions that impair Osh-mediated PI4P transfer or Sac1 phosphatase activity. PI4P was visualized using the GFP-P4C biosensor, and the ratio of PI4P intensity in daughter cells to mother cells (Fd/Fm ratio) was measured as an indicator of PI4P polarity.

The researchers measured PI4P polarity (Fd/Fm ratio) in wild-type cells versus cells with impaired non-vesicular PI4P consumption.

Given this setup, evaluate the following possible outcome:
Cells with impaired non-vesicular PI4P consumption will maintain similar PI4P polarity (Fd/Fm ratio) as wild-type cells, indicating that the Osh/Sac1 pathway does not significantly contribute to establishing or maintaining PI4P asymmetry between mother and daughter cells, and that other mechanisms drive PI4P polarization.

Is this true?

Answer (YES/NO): NO